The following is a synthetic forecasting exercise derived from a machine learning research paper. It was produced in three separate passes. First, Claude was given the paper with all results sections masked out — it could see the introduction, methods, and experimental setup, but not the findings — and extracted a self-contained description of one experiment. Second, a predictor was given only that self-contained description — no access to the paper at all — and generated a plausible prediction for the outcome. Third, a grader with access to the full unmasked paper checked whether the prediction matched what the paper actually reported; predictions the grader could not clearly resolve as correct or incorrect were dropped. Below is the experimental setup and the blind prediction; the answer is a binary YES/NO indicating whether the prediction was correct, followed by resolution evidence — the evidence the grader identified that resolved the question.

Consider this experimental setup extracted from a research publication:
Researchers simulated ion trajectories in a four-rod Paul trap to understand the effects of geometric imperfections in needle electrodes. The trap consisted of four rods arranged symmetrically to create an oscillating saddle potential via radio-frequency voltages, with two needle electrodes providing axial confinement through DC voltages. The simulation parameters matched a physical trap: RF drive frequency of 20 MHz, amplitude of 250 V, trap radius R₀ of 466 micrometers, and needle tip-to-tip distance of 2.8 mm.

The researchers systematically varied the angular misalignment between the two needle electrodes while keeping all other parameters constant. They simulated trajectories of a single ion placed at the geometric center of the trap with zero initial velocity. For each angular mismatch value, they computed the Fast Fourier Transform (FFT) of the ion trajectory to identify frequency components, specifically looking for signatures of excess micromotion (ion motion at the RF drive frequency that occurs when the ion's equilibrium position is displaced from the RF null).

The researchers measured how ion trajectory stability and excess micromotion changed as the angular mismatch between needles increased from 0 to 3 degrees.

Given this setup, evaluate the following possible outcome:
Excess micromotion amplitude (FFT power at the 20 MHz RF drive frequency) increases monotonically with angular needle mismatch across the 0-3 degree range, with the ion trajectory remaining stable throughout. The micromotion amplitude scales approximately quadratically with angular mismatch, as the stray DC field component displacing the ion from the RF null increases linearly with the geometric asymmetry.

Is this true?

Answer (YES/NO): NO